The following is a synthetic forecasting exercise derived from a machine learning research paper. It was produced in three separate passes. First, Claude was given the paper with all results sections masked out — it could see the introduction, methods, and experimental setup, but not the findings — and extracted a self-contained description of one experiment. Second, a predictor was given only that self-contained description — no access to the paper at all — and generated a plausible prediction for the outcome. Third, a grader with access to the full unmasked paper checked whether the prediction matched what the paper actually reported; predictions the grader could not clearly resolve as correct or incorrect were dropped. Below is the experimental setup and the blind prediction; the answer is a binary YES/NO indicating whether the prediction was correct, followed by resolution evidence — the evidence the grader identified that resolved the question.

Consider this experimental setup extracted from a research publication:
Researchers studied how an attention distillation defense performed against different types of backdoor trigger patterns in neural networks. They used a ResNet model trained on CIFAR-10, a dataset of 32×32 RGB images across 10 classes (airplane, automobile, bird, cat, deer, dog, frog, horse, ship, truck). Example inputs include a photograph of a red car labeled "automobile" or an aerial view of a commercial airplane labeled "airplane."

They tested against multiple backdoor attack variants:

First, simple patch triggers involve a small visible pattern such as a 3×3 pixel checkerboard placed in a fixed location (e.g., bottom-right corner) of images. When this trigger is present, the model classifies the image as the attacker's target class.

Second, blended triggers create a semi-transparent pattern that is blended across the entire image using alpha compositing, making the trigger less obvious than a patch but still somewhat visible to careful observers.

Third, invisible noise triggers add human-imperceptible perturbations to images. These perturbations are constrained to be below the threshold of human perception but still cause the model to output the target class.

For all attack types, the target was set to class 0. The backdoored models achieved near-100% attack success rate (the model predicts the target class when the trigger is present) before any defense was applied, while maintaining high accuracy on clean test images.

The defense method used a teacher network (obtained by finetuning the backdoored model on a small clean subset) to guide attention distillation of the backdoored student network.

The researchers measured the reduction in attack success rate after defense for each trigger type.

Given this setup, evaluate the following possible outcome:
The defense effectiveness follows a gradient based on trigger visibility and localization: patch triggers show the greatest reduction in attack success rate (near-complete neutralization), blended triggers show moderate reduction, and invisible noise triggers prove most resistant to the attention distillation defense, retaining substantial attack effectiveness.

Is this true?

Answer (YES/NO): NO